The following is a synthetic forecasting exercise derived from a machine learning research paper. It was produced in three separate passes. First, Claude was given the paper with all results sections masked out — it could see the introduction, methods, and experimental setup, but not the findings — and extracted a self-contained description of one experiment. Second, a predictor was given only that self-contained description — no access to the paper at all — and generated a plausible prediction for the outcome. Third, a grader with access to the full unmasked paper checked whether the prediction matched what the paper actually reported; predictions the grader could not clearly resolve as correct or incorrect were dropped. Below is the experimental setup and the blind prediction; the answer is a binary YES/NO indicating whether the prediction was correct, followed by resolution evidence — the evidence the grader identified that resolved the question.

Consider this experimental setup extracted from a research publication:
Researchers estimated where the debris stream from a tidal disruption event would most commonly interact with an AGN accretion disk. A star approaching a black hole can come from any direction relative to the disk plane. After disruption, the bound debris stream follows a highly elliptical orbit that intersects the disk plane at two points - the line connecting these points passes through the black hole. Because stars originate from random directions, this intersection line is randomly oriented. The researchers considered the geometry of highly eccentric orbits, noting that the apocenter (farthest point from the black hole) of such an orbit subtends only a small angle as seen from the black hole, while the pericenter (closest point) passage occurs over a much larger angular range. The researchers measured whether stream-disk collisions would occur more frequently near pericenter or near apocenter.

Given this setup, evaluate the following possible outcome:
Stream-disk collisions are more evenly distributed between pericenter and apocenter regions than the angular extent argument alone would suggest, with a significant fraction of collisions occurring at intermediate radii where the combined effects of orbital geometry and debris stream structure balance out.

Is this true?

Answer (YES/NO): NO